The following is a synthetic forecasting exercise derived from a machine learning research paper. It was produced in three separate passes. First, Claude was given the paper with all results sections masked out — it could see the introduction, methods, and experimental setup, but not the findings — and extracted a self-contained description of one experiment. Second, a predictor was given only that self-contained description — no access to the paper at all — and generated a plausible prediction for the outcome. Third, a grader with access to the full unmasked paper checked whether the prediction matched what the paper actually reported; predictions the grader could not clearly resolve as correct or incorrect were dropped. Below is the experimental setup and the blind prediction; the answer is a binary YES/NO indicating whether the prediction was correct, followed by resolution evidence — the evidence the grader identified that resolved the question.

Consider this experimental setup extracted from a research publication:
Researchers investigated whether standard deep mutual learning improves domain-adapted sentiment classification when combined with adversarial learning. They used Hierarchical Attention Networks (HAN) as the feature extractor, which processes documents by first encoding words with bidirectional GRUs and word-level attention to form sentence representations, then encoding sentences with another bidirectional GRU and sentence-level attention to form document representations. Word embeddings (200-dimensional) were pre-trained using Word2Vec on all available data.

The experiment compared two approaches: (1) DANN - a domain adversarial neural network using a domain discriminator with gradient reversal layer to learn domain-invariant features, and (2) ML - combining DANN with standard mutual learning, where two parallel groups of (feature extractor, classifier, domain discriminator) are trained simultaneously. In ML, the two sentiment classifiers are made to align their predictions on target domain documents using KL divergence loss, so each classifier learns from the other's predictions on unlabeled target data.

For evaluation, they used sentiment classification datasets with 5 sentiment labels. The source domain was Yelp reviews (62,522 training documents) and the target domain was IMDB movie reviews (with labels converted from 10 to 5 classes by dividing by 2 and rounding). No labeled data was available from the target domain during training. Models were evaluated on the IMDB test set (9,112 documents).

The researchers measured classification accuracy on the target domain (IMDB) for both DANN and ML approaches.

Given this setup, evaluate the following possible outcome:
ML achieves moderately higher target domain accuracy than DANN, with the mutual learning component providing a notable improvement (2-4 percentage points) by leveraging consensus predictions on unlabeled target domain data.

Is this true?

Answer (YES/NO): NO